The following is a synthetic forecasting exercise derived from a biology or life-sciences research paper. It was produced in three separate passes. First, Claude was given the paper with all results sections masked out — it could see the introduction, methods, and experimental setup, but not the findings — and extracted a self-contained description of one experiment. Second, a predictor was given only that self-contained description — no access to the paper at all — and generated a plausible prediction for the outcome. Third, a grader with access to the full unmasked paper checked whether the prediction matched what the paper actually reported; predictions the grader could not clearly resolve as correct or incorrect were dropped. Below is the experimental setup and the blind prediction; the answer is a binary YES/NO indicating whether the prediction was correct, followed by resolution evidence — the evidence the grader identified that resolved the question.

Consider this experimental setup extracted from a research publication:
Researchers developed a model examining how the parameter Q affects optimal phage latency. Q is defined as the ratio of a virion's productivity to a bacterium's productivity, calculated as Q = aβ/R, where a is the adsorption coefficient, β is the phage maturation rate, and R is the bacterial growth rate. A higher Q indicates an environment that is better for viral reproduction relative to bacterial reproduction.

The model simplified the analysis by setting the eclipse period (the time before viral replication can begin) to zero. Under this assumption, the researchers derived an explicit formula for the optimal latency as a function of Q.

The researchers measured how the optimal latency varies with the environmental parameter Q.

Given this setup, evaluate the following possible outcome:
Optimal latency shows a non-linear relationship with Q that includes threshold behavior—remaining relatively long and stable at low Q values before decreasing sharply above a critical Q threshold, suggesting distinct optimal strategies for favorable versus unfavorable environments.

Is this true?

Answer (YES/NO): NO